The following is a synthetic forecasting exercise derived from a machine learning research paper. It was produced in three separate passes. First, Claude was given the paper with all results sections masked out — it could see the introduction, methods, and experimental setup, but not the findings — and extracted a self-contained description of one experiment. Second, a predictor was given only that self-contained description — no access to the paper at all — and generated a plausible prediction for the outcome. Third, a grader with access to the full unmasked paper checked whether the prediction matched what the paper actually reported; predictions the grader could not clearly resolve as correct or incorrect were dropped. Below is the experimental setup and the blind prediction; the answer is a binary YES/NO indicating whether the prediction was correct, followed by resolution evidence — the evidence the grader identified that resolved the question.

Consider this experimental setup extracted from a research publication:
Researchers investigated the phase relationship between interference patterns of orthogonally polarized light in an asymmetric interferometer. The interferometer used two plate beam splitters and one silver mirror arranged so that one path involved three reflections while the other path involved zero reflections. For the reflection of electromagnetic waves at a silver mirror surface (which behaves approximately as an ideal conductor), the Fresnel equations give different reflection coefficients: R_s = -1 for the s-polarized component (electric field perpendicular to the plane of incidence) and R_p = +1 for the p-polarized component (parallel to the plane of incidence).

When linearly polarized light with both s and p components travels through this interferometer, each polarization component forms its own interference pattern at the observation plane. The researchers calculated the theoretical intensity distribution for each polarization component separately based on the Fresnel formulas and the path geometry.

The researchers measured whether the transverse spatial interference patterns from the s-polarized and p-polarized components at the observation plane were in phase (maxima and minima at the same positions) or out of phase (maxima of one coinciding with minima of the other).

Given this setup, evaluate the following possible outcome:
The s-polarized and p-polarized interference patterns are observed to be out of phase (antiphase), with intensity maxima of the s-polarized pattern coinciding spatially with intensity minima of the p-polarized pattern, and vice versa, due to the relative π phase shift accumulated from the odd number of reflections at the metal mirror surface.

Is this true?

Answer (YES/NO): YES